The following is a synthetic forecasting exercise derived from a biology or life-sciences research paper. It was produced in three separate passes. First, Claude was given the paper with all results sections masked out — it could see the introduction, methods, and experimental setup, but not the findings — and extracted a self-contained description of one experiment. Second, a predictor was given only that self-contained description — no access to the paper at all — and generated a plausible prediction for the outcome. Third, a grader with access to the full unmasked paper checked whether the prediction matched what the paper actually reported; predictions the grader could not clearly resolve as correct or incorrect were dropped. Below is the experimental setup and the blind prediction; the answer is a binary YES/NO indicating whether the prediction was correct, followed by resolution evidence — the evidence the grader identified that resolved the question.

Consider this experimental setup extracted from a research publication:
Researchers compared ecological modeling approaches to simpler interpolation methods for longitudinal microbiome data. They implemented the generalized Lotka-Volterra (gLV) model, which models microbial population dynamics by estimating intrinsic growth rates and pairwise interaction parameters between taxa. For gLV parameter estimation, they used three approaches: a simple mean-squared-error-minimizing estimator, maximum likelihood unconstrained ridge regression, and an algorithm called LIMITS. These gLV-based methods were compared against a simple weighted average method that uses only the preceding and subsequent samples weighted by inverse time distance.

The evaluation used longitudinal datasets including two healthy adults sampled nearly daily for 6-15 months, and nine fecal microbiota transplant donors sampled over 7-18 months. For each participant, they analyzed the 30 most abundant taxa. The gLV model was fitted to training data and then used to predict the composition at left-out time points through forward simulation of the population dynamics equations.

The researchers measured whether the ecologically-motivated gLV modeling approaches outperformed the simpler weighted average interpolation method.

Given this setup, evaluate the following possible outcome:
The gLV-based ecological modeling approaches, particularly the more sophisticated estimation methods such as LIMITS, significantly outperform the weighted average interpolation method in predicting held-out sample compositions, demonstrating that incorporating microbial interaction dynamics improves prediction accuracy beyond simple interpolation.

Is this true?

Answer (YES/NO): NO